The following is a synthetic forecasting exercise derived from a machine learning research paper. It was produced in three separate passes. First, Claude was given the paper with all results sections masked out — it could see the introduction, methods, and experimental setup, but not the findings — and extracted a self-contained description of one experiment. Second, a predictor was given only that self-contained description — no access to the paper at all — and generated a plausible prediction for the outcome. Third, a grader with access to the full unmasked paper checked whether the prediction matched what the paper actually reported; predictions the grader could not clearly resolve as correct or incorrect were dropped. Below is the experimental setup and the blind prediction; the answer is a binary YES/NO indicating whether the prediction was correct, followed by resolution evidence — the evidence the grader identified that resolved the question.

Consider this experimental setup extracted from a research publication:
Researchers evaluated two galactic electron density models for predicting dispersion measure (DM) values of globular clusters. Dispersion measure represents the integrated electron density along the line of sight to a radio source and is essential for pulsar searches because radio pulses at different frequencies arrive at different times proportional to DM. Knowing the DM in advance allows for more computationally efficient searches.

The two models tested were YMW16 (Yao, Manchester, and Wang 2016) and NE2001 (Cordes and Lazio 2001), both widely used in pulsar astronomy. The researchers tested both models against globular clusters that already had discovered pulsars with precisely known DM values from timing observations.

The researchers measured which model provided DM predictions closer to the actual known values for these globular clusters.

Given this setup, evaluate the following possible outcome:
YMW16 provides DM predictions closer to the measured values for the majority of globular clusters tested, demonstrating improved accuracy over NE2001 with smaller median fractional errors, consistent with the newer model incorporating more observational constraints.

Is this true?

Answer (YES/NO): NO